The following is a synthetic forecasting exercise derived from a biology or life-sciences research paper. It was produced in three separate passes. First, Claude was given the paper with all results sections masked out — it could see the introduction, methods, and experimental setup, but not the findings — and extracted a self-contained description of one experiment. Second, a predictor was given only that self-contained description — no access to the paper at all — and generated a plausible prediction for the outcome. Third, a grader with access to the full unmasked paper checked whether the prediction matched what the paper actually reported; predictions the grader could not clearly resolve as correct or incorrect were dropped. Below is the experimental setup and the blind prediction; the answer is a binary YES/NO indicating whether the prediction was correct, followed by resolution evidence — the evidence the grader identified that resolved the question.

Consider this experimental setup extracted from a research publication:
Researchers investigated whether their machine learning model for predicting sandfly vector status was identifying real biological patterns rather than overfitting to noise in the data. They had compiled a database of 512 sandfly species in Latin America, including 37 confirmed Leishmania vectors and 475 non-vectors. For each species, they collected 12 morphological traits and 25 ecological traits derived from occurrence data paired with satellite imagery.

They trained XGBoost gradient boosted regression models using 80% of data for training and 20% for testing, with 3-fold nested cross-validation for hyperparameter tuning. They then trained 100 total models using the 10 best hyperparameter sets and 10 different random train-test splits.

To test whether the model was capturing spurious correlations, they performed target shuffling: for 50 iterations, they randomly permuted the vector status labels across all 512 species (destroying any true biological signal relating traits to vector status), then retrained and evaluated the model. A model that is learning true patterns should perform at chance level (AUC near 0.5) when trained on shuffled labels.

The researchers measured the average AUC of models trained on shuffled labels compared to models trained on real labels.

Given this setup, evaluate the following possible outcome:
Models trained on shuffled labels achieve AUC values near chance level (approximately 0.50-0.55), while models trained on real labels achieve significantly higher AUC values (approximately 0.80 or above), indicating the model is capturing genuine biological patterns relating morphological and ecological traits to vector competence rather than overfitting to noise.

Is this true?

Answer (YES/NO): YES